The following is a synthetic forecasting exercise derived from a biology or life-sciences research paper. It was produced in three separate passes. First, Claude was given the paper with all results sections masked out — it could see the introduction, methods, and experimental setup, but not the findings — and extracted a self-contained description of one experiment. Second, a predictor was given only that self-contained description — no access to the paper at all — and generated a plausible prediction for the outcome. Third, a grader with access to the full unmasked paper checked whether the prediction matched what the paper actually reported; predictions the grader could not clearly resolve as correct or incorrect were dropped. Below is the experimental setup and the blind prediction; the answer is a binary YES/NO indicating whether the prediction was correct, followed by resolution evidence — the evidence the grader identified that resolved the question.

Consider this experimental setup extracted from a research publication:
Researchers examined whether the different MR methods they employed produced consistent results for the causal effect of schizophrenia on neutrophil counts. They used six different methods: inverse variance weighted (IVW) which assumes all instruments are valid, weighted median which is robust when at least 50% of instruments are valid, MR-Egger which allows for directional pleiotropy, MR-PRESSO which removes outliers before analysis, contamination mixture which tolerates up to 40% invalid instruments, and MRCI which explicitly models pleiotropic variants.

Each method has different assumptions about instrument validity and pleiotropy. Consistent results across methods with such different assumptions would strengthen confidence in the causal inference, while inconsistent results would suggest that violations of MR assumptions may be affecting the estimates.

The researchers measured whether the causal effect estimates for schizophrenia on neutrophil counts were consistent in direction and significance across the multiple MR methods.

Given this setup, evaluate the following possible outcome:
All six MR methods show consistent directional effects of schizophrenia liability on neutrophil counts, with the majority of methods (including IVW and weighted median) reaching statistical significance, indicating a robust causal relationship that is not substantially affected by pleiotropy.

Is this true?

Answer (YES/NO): NO